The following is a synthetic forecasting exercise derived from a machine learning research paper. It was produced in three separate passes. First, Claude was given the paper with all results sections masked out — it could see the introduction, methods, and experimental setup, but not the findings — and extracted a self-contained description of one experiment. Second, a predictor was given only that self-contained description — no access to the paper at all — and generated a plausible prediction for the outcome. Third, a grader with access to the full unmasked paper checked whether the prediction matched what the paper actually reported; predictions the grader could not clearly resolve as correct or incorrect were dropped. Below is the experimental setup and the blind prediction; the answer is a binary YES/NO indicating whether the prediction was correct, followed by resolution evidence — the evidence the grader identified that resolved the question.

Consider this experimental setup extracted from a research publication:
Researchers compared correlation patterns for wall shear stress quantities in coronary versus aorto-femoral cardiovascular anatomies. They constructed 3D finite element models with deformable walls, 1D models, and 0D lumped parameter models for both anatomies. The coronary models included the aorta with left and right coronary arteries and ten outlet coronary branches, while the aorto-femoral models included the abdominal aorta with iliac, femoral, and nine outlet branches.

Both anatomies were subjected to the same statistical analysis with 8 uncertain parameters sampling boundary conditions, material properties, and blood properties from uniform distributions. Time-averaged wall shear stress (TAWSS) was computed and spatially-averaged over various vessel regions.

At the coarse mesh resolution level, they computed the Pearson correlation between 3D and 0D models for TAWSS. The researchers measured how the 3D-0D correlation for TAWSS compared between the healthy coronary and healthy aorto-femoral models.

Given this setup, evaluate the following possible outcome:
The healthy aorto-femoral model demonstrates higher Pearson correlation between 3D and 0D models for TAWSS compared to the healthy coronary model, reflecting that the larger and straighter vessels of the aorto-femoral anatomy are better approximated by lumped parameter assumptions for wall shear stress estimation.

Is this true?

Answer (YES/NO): NO